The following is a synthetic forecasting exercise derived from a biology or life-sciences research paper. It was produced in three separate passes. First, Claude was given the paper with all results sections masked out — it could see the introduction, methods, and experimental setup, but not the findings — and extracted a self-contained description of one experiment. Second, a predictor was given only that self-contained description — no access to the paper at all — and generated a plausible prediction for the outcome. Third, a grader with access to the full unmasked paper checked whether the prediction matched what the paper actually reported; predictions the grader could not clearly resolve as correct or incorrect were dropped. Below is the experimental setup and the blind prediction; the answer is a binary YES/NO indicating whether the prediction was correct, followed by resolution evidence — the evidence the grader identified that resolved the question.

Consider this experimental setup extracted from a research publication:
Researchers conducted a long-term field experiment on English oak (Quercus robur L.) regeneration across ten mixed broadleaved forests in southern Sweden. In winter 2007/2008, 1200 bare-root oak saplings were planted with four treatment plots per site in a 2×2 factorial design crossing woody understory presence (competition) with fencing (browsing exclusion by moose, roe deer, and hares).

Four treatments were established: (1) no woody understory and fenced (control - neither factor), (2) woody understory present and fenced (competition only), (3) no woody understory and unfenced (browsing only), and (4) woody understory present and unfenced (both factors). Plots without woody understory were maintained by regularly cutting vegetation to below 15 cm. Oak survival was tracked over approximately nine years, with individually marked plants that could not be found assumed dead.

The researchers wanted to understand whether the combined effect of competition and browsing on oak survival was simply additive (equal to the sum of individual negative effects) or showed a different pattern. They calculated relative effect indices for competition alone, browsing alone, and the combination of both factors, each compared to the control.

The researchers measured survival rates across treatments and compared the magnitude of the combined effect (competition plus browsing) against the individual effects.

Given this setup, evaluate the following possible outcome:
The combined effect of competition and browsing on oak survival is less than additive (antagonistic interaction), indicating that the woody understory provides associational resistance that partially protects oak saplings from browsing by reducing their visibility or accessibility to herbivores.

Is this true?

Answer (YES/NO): NO